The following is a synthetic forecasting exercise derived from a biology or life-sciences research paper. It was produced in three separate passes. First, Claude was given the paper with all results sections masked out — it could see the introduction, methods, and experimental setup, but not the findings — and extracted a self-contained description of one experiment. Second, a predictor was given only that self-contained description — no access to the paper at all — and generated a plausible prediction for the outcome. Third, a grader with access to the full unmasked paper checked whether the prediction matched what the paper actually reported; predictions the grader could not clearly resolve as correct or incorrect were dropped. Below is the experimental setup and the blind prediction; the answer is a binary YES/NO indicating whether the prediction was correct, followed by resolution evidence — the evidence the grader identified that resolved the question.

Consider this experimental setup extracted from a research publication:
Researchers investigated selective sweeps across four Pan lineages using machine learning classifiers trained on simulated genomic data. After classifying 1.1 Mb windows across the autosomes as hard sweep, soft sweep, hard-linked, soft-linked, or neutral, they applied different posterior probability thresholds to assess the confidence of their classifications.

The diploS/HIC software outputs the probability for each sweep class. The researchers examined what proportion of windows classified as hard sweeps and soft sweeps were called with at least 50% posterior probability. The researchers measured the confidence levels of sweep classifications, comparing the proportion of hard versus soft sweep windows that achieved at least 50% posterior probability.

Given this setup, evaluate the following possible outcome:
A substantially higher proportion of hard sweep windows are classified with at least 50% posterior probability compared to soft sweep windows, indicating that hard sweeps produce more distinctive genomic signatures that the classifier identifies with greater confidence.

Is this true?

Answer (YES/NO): NO